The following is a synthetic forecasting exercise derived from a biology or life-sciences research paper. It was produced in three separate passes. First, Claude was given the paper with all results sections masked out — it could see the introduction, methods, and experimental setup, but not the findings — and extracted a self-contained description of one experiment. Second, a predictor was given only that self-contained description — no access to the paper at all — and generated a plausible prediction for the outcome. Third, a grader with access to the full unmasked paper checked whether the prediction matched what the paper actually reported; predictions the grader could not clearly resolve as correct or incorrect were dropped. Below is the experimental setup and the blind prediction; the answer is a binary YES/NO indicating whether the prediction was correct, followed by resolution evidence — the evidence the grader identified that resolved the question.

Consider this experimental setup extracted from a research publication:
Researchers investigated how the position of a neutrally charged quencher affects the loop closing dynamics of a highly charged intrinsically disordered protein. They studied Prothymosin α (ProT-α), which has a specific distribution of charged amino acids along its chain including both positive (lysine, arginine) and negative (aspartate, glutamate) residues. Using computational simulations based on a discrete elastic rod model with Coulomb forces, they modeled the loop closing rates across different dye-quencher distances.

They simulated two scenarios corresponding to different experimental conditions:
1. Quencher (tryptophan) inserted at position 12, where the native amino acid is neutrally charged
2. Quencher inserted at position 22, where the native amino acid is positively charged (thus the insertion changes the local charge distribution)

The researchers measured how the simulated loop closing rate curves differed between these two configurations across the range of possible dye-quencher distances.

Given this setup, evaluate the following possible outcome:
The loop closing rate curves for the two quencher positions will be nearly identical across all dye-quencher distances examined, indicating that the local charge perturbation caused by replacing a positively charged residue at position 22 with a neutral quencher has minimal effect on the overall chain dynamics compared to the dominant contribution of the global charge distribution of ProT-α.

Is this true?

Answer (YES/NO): NO